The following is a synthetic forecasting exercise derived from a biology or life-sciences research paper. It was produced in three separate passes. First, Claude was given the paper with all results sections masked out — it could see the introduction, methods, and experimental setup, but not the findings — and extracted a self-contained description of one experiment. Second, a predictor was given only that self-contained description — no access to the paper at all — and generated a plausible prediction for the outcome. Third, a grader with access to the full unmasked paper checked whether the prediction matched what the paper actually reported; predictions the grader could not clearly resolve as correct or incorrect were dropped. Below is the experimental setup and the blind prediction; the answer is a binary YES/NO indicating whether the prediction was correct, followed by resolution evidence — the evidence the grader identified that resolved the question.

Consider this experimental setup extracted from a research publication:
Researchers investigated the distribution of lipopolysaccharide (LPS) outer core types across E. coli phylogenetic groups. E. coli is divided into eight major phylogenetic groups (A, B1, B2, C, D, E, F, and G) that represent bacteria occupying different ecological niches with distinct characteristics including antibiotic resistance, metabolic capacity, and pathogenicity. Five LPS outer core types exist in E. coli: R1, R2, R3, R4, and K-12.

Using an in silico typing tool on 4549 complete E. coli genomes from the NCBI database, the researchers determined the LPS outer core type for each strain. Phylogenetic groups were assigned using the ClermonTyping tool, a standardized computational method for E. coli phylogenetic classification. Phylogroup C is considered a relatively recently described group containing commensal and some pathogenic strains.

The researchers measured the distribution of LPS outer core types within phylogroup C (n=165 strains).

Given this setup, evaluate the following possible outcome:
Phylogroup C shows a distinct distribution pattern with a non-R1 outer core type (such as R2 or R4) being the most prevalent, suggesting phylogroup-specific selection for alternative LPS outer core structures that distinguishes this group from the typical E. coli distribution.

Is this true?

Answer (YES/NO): NO